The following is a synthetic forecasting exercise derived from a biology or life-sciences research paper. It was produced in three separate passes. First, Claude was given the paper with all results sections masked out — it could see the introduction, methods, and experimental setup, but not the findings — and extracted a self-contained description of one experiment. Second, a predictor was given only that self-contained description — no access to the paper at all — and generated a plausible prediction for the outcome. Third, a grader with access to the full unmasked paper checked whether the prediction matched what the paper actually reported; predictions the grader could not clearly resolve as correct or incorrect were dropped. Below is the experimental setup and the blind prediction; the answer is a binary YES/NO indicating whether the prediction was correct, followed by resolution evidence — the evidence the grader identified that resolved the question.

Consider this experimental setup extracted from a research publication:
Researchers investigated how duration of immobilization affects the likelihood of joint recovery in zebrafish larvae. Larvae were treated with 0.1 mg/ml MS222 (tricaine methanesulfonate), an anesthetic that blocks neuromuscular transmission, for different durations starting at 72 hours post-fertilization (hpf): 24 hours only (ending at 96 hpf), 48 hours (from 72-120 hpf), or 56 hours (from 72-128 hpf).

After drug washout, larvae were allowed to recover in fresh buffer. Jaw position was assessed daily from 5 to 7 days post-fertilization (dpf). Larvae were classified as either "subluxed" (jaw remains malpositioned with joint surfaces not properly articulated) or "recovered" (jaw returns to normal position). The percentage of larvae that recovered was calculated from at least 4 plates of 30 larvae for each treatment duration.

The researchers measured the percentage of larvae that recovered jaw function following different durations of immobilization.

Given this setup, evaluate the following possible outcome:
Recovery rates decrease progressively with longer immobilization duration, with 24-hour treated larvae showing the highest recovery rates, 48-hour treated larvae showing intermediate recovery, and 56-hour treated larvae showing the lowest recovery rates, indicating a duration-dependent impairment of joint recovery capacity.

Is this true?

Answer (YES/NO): YES